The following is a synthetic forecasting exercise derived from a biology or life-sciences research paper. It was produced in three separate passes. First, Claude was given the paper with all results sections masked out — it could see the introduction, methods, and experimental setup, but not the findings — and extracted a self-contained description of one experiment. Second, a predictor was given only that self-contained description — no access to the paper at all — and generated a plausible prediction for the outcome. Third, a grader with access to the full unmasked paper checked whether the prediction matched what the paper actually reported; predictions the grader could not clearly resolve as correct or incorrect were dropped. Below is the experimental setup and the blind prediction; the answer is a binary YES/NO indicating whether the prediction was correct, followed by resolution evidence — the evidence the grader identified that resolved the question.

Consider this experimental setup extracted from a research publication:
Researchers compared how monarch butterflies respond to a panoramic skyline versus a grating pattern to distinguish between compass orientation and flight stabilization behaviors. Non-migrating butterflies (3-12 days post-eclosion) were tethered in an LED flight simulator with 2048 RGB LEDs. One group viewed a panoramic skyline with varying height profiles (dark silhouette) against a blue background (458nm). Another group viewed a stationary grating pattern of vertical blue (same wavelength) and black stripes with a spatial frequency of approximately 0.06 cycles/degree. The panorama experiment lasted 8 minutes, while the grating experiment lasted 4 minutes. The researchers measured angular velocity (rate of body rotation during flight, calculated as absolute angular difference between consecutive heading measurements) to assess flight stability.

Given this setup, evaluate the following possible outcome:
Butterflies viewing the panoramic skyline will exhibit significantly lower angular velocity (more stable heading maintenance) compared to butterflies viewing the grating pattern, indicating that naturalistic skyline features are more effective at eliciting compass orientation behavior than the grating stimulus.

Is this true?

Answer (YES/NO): NO